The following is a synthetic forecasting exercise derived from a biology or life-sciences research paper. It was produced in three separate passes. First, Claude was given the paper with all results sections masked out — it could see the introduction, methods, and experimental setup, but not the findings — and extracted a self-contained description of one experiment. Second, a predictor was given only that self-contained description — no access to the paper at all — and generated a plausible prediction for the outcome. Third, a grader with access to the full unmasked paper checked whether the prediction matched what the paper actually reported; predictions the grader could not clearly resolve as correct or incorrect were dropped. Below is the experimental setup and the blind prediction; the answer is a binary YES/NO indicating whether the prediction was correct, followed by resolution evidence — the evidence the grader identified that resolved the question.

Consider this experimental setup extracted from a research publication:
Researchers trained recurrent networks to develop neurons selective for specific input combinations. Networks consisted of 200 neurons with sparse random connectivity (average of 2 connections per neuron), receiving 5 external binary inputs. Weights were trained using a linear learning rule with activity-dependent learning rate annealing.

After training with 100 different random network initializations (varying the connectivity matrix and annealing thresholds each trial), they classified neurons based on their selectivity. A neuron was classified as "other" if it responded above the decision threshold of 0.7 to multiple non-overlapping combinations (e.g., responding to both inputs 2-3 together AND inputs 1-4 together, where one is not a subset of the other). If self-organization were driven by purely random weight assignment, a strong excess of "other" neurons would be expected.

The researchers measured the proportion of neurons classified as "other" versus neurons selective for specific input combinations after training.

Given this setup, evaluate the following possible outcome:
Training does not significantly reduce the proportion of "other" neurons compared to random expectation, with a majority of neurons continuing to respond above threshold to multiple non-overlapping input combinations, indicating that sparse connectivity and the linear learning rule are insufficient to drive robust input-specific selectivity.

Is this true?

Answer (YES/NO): NO